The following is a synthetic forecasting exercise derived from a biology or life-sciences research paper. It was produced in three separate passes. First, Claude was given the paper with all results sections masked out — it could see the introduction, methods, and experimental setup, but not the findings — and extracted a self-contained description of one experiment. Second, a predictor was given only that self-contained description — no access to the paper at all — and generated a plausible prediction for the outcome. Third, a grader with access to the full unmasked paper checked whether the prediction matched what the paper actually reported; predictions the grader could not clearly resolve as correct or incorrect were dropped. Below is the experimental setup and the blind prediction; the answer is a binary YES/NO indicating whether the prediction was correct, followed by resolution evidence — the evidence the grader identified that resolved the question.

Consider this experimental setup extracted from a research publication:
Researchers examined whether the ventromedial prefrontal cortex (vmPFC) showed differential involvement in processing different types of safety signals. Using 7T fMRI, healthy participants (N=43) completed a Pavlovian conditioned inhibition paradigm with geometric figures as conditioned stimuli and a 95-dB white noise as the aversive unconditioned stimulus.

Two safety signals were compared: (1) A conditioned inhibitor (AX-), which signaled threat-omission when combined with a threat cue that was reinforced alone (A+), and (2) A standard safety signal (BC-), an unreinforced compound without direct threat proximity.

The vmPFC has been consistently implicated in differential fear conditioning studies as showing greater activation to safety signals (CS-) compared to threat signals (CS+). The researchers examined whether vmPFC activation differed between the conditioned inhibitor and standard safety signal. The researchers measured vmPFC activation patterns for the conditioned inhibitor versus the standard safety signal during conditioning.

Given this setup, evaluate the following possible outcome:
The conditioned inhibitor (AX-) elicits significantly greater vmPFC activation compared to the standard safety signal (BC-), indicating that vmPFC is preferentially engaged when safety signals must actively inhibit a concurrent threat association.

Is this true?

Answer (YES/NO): NO